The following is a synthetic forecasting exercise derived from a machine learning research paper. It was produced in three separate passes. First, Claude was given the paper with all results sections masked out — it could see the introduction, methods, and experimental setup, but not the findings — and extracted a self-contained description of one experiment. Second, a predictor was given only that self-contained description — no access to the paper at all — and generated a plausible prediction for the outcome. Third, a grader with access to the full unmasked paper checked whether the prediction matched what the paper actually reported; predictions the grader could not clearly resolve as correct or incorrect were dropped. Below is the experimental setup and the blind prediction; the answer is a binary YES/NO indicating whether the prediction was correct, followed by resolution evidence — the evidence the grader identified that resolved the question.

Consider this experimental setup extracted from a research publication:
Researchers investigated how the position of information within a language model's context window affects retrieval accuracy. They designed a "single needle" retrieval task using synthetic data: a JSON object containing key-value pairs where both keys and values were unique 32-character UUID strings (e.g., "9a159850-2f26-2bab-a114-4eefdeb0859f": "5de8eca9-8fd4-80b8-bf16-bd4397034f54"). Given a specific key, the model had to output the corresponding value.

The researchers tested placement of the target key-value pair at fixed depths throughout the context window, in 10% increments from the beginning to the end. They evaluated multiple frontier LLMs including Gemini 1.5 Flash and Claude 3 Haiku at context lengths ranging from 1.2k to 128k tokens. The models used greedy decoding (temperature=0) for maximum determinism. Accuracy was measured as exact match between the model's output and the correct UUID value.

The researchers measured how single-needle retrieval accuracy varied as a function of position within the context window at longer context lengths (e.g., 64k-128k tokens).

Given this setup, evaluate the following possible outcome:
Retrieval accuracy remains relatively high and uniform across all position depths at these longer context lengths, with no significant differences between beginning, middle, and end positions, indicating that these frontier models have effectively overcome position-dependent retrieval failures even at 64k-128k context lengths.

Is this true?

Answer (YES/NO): NO